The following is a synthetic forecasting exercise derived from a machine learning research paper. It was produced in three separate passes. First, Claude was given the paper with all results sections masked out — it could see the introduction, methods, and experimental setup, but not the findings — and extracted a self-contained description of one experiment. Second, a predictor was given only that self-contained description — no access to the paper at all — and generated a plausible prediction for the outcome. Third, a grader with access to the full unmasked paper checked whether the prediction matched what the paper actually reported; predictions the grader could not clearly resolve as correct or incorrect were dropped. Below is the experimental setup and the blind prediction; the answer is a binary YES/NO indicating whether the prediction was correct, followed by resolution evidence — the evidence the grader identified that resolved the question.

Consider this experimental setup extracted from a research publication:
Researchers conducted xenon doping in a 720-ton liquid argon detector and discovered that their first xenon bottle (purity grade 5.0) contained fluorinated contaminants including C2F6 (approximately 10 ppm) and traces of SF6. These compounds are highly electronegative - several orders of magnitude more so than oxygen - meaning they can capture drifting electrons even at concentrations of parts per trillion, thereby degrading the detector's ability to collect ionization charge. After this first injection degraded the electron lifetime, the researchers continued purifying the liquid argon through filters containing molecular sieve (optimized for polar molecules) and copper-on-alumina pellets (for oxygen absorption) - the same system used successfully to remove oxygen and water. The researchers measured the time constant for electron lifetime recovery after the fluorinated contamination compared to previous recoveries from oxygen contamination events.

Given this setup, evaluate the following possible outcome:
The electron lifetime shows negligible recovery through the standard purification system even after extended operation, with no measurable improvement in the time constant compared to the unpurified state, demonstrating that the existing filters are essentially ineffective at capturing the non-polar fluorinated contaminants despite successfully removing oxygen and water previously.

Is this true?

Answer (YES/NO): NO